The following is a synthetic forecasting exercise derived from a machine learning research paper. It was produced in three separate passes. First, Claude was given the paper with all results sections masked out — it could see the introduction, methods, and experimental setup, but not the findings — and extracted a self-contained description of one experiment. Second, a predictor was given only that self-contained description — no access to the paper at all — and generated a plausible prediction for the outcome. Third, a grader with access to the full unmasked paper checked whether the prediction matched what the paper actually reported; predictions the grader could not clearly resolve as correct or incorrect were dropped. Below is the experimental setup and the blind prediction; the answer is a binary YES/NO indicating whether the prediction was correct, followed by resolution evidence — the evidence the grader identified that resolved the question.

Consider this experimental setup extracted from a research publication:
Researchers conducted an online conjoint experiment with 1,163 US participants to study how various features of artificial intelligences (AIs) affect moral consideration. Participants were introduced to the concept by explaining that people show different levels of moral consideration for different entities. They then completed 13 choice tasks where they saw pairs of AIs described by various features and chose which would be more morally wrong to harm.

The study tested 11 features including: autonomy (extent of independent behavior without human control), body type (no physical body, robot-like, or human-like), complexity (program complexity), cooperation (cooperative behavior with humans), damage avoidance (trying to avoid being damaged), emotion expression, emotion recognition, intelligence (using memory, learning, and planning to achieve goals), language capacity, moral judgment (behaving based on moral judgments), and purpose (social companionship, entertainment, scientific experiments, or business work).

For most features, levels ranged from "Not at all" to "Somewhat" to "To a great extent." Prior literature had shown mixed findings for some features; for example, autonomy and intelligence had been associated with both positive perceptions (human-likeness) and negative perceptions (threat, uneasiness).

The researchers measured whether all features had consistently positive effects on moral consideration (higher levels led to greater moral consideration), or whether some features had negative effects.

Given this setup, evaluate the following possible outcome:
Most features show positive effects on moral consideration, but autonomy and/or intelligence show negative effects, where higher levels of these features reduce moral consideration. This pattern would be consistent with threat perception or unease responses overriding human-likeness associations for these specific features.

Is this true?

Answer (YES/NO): NO